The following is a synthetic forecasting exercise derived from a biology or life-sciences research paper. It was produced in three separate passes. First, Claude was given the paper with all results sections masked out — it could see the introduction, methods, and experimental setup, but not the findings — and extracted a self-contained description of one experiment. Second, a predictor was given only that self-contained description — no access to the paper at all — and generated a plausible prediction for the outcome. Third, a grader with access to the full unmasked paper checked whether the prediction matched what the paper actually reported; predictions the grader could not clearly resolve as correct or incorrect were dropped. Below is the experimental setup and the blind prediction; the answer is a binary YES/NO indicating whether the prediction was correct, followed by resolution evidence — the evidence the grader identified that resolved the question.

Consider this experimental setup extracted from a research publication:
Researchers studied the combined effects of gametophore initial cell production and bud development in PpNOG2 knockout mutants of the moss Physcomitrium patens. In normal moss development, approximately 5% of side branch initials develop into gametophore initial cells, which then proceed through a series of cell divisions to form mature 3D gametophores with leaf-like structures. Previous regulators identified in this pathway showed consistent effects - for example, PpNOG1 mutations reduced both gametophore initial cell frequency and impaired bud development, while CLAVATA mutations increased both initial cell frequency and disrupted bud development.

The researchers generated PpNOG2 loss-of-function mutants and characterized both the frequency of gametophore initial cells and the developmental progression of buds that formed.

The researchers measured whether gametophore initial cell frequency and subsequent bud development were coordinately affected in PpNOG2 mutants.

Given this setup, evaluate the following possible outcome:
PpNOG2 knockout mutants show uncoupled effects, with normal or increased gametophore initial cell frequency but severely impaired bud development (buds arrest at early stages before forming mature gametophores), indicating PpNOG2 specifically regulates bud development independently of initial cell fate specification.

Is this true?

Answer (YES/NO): NO